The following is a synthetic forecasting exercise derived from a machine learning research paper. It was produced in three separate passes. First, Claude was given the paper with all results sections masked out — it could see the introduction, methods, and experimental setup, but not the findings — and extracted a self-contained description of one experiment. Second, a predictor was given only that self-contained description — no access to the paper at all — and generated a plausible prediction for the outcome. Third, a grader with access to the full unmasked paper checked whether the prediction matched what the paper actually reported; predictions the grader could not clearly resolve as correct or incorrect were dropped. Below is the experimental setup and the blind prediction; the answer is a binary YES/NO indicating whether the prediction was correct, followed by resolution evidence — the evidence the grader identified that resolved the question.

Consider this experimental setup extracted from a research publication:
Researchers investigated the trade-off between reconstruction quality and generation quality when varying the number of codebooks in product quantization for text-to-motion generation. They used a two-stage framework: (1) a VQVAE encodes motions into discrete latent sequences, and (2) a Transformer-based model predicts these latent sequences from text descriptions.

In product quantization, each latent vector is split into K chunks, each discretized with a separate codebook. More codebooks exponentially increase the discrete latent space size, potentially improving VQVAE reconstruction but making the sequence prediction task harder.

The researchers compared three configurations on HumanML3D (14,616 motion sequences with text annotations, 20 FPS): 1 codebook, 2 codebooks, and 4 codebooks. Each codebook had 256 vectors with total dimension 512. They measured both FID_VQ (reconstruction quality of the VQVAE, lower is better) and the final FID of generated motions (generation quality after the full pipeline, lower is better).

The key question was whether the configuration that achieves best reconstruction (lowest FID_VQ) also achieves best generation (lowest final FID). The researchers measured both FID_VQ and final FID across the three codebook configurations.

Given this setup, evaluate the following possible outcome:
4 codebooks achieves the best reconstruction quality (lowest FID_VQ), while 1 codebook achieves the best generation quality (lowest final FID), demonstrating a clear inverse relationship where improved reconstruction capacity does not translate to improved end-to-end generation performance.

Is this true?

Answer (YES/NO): NO